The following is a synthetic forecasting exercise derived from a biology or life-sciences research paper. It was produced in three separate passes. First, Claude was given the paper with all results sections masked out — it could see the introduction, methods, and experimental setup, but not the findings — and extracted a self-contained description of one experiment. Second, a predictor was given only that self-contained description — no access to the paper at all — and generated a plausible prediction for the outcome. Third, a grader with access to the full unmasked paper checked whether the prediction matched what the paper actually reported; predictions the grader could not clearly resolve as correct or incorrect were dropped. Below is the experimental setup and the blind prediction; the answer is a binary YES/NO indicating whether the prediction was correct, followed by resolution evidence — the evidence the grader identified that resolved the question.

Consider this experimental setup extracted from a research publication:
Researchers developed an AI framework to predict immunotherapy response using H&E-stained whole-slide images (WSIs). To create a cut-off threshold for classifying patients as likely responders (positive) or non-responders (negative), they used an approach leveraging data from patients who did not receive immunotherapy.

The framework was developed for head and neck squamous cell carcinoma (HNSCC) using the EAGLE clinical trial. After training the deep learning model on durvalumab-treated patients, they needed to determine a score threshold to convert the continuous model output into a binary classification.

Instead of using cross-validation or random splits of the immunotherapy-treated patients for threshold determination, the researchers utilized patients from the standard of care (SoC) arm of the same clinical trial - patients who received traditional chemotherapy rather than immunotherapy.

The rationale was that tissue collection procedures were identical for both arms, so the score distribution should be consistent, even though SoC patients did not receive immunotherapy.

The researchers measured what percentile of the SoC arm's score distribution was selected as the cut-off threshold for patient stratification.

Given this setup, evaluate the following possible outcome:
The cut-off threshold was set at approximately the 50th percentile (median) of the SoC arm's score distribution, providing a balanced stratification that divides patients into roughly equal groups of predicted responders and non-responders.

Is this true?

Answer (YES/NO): NO